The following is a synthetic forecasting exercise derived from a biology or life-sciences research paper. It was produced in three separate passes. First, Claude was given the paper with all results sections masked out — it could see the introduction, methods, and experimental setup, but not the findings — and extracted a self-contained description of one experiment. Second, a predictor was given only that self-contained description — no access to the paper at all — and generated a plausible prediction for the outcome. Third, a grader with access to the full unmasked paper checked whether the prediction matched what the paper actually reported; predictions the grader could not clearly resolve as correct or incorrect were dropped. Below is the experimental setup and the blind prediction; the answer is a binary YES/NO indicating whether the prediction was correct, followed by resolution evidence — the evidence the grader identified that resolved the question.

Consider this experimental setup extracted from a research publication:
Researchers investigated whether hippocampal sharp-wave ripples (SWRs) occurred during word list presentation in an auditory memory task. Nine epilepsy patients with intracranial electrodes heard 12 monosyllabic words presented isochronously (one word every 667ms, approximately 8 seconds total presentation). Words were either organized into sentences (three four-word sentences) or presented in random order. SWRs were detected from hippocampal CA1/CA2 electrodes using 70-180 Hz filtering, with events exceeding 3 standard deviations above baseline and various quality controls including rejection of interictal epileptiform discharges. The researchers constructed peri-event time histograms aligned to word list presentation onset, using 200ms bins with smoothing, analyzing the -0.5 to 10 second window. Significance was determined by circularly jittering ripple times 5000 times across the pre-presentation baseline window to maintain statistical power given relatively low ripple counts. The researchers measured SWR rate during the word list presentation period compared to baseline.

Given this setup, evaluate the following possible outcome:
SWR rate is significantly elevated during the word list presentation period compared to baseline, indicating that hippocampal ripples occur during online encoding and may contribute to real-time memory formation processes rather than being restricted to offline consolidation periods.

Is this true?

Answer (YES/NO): YES